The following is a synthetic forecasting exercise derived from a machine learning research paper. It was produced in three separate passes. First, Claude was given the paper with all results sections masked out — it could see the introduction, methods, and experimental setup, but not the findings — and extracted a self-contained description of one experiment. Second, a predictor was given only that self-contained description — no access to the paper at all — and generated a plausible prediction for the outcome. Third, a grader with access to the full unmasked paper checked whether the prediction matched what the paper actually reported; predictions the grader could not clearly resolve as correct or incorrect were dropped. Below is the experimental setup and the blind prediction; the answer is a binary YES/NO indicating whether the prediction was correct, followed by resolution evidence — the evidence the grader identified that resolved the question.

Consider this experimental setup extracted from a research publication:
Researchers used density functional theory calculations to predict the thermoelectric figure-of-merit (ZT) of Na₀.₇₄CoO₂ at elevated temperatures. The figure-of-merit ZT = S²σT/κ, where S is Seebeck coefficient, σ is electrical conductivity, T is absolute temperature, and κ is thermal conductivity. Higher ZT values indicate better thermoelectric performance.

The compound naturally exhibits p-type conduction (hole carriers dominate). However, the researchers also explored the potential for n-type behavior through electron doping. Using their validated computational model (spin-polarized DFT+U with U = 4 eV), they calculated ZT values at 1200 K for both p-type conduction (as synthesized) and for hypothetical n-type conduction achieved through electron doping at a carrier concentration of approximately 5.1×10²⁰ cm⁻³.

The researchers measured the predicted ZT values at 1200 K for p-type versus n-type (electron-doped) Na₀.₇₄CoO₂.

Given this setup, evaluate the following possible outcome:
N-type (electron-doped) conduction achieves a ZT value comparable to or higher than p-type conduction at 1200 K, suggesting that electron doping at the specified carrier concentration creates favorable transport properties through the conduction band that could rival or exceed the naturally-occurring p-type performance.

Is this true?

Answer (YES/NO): YES